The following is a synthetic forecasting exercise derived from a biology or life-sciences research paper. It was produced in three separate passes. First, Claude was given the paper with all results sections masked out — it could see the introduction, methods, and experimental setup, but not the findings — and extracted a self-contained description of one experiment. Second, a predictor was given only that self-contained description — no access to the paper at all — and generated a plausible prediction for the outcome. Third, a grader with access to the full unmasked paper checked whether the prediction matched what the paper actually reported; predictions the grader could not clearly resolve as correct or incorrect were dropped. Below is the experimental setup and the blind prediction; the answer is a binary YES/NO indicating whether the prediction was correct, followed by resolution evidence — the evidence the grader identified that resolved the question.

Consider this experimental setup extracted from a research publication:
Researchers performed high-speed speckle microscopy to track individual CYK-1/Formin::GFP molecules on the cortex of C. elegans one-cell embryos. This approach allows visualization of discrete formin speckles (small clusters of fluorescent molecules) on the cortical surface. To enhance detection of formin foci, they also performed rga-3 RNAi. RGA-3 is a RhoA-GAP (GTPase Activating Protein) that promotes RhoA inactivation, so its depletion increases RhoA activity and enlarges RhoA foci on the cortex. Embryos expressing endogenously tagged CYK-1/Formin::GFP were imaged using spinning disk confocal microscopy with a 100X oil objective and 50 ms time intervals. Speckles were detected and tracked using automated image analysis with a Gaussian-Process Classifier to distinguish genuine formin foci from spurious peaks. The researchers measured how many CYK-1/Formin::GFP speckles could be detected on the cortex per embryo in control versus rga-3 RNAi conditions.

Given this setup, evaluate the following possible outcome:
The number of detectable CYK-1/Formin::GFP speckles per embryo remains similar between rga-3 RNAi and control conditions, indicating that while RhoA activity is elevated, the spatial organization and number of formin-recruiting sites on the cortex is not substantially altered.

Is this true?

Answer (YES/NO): NO